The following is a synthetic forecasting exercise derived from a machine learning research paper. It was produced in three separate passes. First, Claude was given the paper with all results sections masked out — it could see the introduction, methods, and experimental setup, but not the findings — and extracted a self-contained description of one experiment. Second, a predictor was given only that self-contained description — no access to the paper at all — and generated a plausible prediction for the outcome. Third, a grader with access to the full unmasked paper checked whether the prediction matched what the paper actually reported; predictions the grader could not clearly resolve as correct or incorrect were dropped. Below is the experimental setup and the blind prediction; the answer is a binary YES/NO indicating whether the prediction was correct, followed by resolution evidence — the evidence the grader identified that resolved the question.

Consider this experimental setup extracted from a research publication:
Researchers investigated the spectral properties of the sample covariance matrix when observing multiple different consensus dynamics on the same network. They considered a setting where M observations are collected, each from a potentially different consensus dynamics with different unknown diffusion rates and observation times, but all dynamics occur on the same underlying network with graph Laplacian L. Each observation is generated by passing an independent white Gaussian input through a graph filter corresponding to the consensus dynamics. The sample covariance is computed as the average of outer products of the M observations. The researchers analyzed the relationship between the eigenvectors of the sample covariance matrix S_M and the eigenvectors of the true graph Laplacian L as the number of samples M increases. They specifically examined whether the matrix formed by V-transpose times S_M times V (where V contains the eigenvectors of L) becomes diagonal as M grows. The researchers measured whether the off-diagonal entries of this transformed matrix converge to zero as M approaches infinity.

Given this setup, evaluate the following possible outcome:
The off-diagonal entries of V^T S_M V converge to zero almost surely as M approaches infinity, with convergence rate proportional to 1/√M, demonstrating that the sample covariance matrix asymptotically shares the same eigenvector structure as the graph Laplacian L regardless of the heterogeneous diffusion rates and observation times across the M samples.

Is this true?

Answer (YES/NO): NO